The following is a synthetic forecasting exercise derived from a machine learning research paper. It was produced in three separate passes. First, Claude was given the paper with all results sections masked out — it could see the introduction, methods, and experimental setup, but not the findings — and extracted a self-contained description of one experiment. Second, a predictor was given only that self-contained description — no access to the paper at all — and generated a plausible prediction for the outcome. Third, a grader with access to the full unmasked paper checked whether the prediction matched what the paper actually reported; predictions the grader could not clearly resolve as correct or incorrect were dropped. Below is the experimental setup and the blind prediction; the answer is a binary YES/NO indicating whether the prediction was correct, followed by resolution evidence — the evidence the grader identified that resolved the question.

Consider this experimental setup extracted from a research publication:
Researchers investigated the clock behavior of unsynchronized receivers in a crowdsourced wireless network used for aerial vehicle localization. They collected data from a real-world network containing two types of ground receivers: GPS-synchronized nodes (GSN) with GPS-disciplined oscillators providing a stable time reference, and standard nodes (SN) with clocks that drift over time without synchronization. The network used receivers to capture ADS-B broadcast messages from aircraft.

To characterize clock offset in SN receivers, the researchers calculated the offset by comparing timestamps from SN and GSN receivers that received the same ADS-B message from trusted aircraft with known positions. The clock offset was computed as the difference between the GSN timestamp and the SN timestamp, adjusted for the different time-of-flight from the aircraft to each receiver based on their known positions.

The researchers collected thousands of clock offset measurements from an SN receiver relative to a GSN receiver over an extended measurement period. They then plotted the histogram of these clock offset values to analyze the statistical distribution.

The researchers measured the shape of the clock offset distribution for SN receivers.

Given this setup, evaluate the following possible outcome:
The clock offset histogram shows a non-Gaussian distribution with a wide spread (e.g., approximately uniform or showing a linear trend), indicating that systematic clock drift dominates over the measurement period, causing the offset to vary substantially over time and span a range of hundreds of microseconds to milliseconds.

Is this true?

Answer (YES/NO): NO